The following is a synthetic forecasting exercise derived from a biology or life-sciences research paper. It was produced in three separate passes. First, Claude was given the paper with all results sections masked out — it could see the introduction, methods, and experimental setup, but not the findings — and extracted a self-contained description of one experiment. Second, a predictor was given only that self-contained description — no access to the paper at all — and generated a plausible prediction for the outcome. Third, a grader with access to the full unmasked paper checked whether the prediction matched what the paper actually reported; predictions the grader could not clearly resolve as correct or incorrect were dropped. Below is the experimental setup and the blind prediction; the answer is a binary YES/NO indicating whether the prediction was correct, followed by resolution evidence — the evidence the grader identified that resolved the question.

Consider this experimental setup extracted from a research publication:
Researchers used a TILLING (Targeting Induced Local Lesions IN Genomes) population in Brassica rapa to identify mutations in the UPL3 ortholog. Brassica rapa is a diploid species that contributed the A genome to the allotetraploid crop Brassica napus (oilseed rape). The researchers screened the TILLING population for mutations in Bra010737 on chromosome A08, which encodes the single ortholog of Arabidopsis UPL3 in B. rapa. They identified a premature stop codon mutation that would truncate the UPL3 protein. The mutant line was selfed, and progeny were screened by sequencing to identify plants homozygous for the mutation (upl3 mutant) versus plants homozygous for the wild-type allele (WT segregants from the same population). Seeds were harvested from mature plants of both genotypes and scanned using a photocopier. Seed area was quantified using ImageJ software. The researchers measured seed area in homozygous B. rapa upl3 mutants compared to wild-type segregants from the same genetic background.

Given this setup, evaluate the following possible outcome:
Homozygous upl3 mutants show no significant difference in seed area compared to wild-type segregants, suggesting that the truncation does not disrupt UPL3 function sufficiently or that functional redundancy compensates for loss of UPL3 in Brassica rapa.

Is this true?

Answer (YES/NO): NO